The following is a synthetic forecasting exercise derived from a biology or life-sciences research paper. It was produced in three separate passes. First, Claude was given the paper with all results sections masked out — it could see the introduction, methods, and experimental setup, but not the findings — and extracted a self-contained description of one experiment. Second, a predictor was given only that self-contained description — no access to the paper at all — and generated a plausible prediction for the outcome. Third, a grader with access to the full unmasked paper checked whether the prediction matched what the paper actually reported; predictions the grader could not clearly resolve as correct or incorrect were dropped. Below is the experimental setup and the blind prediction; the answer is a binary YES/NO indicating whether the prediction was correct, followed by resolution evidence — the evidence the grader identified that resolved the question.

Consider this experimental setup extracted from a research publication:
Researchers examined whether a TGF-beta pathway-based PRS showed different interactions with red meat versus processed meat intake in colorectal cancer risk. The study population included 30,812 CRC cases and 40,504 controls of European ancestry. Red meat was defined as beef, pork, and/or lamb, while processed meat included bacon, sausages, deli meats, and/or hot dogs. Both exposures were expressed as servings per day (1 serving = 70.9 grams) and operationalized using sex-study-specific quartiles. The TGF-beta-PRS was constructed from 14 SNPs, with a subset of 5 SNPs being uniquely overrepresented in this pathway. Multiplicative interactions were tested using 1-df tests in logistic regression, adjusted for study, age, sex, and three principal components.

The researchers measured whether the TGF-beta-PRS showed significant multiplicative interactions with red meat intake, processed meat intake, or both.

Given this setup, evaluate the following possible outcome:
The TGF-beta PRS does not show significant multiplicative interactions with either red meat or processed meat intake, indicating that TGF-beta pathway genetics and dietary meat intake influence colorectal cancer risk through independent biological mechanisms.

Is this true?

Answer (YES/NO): NO